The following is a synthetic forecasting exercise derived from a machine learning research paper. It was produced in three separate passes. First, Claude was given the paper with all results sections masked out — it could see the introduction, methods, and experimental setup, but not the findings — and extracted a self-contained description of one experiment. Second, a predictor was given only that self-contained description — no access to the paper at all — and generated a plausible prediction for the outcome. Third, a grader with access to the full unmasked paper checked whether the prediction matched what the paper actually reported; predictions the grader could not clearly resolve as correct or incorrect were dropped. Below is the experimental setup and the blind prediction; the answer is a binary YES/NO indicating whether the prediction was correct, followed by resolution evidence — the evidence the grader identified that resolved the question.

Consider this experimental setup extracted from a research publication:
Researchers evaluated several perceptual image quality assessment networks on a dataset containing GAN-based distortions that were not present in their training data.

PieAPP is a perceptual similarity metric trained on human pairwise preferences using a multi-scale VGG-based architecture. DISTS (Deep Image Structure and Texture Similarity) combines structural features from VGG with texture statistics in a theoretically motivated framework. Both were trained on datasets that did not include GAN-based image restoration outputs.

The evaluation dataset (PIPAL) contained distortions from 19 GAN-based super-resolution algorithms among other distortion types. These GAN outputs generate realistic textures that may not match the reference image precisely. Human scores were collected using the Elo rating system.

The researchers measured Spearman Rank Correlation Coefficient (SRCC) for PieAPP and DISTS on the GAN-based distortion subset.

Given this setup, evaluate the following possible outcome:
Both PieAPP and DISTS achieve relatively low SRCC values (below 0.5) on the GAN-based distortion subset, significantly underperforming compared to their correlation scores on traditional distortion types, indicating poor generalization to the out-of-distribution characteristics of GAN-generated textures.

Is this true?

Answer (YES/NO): NO